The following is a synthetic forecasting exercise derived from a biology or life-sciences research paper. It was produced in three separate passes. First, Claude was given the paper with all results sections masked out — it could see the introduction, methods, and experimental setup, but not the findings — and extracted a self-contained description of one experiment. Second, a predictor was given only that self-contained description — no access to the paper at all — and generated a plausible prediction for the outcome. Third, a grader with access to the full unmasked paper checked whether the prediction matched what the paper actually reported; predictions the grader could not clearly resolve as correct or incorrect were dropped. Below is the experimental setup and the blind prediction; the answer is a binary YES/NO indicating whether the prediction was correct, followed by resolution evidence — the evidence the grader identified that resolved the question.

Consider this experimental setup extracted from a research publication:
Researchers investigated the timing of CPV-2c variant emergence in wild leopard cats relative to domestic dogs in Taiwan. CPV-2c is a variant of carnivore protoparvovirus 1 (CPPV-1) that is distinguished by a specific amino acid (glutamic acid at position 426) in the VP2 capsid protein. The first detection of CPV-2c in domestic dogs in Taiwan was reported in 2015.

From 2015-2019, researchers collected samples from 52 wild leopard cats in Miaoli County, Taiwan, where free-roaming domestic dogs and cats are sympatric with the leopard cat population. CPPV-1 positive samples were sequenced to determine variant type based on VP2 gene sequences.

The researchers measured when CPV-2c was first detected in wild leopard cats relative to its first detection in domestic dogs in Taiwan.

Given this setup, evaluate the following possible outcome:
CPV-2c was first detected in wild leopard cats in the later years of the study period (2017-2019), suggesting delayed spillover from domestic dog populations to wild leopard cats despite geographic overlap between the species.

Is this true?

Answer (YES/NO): YES